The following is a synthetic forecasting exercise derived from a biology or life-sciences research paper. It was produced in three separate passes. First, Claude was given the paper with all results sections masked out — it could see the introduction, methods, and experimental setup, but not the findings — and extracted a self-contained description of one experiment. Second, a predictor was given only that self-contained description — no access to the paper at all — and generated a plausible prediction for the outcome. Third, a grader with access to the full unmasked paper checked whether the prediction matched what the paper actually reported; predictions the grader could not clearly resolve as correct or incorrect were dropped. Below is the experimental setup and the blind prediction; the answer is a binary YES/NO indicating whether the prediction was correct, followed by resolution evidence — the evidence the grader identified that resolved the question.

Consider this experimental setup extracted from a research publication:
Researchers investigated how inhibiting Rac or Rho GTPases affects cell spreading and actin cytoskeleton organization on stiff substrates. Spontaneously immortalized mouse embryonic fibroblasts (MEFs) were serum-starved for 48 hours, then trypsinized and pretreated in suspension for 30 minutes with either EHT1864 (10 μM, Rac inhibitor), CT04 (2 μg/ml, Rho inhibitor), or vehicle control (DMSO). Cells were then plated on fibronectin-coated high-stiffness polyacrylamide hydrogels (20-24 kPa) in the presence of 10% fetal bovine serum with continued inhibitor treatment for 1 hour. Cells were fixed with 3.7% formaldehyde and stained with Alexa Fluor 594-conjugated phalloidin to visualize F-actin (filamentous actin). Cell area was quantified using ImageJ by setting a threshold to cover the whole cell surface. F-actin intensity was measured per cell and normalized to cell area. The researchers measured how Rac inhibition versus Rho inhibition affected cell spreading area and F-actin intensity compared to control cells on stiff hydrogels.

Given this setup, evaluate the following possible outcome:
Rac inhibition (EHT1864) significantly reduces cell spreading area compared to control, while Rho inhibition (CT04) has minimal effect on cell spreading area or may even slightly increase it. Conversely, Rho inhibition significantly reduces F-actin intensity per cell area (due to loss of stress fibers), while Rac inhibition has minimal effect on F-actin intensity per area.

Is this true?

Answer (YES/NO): NO